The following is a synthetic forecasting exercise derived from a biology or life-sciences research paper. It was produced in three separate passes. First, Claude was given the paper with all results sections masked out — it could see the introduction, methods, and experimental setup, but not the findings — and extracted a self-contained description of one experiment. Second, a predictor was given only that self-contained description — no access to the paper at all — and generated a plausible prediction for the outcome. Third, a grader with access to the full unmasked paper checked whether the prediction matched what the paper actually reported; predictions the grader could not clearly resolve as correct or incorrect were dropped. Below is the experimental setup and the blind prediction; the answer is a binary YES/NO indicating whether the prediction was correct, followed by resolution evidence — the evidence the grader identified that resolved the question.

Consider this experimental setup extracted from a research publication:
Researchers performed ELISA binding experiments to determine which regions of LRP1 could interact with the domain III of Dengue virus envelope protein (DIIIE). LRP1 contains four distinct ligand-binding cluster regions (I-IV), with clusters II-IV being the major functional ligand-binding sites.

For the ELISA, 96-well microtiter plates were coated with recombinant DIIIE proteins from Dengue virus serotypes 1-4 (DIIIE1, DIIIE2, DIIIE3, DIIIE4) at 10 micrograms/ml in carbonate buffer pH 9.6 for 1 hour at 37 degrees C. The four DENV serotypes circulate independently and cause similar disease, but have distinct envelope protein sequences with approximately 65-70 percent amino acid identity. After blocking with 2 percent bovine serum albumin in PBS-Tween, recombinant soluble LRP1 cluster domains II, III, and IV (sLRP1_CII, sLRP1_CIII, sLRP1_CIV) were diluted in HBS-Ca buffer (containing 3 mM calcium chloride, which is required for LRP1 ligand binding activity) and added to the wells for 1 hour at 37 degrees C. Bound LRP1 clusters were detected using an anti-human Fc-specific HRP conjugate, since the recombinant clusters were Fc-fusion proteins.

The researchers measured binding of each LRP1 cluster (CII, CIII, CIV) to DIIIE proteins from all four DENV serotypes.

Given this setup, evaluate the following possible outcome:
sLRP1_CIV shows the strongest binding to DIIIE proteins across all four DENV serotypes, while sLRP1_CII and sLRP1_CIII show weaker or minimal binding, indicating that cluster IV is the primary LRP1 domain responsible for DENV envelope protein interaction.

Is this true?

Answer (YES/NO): YES